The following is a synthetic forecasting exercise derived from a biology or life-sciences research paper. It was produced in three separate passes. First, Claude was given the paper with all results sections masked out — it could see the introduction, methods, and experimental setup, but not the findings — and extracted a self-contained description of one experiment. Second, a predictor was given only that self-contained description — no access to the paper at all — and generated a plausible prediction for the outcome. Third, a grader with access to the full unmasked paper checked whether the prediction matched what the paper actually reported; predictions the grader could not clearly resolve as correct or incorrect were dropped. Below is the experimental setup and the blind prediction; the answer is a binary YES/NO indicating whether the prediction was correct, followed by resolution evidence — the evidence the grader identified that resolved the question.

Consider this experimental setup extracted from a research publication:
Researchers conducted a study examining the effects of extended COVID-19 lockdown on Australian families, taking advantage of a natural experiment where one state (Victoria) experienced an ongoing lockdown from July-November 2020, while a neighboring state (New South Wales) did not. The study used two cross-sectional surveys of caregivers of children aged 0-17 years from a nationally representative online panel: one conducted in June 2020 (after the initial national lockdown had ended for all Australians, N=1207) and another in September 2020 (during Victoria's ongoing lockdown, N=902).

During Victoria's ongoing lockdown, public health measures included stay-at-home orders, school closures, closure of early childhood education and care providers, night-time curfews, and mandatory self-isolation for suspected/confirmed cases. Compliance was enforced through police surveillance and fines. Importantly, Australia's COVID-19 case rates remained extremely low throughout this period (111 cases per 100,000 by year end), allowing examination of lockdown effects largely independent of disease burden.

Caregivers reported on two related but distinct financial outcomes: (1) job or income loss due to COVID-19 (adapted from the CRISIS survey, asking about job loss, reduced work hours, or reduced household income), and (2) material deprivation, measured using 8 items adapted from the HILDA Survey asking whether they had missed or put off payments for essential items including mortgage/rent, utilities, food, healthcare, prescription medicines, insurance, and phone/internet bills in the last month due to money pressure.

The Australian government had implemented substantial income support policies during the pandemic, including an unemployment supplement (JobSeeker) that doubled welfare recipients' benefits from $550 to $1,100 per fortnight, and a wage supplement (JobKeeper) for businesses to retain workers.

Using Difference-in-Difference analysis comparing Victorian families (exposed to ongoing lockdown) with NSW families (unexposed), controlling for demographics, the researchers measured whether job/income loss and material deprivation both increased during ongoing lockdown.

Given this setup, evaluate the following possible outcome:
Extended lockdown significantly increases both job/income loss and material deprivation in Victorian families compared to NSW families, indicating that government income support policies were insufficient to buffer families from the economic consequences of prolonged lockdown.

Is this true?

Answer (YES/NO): NO